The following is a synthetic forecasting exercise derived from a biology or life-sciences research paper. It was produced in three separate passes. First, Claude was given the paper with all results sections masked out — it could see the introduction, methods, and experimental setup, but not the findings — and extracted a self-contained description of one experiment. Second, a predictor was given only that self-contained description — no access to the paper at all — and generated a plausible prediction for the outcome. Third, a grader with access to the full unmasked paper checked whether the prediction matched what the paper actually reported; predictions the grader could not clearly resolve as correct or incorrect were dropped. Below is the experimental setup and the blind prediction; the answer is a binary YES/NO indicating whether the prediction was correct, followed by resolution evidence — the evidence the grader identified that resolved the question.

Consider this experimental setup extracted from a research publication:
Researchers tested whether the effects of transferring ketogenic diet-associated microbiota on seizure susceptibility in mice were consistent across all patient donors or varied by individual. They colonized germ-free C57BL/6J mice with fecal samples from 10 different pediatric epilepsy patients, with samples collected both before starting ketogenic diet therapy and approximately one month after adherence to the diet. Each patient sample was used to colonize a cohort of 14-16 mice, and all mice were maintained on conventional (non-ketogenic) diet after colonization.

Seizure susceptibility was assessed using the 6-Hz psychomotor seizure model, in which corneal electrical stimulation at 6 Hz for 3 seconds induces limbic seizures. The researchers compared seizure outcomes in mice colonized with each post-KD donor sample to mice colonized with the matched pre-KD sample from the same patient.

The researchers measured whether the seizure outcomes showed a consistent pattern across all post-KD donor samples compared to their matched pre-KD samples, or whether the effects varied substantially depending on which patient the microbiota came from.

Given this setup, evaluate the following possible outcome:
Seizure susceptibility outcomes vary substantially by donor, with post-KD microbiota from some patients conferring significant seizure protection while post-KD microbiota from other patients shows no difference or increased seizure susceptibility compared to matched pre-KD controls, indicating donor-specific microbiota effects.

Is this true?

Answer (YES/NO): NO